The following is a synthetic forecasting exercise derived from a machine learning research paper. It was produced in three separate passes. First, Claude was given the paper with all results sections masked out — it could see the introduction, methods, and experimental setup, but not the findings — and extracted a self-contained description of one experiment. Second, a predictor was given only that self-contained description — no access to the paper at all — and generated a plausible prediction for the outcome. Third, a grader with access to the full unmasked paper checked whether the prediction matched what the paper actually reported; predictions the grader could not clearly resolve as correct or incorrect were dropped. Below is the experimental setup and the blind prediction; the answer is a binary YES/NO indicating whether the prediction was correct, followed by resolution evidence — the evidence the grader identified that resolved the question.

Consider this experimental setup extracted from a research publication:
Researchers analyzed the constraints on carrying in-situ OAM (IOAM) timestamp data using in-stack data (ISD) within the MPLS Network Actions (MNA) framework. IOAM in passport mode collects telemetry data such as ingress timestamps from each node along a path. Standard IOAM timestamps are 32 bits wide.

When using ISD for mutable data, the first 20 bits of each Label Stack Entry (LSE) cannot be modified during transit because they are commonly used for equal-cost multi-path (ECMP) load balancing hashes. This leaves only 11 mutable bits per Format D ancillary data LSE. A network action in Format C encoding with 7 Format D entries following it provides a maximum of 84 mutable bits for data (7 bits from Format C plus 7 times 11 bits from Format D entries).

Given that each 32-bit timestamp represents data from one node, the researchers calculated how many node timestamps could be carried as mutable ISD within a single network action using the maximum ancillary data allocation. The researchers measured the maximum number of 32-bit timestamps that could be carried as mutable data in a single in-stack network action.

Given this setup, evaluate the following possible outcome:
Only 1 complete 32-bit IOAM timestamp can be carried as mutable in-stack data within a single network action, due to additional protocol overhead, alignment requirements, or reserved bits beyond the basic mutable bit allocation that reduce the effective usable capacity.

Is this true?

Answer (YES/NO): NO